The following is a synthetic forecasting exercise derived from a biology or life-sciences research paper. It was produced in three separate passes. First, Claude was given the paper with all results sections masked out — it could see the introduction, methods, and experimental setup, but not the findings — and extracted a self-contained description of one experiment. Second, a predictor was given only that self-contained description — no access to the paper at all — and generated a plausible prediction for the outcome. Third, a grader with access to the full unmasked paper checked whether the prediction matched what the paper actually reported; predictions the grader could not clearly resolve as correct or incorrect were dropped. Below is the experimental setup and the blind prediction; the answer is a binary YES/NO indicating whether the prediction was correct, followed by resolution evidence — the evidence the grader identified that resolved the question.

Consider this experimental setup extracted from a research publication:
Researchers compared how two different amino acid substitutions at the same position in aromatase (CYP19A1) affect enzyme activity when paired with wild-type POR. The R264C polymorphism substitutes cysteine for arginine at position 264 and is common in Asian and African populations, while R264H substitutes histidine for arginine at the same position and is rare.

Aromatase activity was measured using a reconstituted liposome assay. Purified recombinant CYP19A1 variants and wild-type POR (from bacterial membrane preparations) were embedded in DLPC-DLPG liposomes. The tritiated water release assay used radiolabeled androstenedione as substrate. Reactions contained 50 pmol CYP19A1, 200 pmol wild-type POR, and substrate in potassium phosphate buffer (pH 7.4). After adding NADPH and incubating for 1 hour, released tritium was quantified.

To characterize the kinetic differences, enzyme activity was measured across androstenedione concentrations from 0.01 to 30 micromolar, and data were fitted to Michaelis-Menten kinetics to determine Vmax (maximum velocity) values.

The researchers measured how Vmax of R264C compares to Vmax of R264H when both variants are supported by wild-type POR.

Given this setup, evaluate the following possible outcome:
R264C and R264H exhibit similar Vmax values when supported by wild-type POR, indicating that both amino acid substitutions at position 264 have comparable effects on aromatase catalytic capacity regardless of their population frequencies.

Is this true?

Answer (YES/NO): NO